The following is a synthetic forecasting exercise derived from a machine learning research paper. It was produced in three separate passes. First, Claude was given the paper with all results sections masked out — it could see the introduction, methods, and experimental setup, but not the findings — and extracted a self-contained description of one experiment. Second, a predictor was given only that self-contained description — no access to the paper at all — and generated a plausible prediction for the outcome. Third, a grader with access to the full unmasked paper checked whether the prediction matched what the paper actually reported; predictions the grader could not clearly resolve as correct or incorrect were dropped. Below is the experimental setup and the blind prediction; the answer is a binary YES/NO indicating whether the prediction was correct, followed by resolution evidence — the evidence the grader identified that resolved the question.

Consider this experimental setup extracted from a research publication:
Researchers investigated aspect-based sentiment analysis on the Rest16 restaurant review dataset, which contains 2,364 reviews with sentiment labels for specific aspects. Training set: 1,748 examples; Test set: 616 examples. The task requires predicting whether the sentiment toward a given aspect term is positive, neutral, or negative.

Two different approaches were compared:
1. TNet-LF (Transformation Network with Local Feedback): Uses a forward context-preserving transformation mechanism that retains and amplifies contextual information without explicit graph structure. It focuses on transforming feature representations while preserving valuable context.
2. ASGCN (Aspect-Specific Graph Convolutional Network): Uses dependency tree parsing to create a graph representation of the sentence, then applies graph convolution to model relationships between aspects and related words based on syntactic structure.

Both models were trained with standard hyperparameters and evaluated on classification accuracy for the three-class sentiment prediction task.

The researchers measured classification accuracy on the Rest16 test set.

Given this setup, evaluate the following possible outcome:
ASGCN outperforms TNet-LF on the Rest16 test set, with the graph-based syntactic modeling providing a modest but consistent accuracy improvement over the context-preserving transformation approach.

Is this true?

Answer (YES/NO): NO